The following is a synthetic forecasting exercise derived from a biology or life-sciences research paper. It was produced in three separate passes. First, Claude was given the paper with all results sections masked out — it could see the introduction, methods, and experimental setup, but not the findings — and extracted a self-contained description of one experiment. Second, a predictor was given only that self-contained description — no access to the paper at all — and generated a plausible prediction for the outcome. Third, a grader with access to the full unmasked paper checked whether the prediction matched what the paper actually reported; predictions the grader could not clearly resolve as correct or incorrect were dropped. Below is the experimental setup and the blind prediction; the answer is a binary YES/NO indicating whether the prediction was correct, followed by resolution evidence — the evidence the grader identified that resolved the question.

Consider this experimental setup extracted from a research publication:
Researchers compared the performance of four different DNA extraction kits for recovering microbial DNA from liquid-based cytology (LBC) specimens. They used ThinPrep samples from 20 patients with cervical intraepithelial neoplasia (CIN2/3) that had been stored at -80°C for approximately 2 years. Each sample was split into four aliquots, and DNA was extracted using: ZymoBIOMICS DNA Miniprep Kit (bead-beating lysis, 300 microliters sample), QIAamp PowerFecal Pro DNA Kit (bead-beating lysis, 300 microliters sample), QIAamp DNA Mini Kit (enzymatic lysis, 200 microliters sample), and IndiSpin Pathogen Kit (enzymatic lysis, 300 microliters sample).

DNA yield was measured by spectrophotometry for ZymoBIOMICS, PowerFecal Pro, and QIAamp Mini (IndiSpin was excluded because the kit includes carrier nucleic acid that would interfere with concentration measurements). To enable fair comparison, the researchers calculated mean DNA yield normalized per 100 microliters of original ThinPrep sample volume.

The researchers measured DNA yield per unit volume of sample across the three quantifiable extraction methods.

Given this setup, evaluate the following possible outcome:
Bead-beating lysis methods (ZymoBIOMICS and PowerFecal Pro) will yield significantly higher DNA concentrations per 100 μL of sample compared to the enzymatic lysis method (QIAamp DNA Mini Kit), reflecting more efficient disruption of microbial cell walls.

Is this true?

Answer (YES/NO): NO